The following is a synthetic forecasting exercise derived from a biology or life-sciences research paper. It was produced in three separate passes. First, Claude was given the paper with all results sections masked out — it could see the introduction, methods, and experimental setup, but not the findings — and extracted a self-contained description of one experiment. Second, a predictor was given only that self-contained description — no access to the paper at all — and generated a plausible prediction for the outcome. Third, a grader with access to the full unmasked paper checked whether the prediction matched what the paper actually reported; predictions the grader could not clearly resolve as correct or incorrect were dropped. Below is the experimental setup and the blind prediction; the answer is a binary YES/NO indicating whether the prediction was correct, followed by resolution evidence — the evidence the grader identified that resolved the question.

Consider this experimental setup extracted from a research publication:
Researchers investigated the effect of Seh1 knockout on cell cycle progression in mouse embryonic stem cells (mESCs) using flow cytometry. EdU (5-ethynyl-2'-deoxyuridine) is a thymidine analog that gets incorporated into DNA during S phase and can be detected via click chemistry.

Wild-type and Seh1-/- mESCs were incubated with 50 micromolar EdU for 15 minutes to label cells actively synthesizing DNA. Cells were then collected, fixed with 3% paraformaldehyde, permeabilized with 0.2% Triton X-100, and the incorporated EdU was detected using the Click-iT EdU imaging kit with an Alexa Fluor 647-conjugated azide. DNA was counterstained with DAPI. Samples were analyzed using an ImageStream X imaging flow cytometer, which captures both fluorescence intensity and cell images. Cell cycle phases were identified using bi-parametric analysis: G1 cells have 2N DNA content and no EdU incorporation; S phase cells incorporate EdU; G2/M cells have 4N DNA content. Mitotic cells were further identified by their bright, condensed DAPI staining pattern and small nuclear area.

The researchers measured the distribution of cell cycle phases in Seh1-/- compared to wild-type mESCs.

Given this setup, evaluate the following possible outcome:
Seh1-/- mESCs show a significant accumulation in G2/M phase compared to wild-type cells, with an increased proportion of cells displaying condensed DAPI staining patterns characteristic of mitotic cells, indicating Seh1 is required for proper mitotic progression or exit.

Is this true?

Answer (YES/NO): NO